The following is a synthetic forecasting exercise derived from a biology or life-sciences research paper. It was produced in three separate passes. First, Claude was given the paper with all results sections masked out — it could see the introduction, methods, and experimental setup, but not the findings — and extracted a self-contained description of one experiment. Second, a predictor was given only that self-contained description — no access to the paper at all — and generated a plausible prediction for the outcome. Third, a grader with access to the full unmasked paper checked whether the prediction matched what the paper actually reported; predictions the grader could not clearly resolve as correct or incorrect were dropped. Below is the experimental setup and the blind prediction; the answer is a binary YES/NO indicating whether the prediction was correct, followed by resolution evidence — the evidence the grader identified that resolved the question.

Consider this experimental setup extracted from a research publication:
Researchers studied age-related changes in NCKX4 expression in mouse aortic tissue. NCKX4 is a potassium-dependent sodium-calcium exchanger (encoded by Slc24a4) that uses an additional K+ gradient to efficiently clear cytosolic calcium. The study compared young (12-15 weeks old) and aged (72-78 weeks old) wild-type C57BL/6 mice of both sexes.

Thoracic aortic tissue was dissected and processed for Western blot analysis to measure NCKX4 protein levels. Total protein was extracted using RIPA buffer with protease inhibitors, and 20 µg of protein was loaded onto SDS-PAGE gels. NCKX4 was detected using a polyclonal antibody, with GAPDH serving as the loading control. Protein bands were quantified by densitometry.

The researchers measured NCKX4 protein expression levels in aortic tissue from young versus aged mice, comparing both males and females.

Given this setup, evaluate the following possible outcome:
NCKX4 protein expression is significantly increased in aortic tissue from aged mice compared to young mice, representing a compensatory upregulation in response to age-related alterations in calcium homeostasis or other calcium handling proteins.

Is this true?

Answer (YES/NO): NO